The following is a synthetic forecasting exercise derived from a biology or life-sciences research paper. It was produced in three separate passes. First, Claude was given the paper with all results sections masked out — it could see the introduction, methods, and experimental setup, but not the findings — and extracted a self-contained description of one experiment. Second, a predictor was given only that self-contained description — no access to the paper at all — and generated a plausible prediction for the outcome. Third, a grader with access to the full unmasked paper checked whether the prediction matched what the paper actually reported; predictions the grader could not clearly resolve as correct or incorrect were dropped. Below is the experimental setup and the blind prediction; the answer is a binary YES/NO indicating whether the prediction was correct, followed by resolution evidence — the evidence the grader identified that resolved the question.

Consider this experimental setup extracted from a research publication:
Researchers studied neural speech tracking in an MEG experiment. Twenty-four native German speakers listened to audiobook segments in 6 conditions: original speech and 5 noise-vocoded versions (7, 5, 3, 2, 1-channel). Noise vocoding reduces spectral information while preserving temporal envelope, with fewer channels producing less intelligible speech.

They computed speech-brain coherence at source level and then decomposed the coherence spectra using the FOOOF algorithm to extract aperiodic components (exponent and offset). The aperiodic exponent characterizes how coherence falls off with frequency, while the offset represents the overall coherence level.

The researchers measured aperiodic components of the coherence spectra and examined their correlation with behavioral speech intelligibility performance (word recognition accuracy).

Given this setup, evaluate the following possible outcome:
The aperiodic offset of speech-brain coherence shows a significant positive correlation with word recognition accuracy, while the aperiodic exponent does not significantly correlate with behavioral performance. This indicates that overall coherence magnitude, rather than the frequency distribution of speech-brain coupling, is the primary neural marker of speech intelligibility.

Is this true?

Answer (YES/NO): NO